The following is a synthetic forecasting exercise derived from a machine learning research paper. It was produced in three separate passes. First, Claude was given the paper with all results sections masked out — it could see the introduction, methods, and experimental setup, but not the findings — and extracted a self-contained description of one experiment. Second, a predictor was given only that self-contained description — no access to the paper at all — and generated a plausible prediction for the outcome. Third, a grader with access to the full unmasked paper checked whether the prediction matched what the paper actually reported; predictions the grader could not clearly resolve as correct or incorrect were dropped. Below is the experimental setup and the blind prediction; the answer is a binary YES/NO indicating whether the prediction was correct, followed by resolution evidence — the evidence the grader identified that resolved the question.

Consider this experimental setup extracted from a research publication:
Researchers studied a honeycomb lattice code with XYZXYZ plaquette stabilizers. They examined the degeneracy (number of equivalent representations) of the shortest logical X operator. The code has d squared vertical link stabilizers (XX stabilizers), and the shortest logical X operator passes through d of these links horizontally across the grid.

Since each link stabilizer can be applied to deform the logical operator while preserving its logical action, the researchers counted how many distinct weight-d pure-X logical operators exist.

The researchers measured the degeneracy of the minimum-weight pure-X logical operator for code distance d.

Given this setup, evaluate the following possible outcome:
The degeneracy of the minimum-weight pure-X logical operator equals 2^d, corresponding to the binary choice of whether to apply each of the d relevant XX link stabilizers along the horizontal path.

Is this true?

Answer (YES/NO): YES